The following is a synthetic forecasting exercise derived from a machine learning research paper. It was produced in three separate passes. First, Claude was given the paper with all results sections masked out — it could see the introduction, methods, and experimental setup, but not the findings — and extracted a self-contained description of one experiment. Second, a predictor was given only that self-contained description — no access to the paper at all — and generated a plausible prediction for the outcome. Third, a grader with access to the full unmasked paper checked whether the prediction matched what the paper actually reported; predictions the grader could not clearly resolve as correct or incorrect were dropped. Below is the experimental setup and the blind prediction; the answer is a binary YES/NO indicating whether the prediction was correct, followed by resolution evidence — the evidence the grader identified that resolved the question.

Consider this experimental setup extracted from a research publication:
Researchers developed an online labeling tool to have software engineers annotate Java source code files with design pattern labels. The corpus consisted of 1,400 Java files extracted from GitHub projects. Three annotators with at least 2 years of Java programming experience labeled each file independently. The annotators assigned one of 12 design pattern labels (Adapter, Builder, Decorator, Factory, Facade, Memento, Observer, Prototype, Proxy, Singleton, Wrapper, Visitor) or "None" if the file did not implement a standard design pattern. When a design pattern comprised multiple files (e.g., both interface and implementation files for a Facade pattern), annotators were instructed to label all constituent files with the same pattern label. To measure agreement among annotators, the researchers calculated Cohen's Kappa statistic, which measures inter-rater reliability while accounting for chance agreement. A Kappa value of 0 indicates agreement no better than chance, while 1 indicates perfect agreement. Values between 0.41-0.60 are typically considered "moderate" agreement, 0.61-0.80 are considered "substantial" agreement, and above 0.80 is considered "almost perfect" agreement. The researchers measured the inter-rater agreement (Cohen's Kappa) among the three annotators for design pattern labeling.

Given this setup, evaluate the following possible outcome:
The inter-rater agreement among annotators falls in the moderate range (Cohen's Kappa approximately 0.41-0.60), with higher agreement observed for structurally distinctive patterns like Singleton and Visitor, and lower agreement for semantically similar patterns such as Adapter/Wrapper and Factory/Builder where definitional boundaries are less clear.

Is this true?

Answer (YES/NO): NO